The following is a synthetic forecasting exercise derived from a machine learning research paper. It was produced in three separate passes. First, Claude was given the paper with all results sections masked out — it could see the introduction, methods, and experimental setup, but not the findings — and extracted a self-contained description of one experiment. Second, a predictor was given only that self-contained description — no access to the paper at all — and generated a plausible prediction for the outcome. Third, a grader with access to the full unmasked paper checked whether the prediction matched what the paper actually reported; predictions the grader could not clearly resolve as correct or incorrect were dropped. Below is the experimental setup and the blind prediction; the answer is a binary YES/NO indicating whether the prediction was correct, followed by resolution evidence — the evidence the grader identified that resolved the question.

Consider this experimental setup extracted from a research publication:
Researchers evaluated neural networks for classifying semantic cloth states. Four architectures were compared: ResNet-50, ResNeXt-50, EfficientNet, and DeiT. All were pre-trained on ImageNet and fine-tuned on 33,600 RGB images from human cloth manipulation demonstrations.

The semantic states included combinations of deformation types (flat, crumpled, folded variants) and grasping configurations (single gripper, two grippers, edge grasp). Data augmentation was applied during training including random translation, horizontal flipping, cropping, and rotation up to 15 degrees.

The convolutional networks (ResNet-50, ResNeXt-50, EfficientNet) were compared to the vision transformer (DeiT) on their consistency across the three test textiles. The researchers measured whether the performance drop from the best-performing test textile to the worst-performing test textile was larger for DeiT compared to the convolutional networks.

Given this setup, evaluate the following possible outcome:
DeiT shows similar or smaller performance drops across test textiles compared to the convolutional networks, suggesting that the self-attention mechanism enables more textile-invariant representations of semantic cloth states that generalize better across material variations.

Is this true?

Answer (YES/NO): NO